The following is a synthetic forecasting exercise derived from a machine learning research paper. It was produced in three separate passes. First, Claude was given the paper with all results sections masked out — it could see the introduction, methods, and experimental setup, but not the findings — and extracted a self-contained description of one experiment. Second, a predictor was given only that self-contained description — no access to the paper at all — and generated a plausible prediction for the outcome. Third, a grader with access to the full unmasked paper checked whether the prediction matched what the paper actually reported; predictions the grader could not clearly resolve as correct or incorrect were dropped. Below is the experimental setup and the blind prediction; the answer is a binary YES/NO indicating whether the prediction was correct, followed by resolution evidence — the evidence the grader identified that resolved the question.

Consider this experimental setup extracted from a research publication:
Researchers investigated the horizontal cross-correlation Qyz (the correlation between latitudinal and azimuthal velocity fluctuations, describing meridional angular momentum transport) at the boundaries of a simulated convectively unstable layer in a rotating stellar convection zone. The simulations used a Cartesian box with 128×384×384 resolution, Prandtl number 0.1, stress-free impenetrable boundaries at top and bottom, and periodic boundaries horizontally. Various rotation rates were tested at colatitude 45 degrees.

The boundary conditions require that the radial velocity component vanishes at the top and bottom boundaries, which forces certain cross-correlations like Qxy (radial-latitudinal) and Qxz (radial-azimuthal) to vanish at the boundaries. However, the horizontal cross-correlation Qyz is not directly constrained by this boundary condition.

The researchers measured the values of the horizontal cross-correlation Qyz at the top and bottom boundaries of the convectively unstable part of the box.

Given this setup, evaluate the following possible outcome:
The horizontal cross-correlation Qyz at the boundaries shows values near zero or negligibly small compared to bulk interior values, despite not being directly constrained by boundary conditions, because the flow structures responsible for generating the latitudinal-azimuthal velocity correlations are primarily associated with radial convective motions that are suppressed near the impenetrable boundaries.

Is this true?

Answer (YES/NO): NO